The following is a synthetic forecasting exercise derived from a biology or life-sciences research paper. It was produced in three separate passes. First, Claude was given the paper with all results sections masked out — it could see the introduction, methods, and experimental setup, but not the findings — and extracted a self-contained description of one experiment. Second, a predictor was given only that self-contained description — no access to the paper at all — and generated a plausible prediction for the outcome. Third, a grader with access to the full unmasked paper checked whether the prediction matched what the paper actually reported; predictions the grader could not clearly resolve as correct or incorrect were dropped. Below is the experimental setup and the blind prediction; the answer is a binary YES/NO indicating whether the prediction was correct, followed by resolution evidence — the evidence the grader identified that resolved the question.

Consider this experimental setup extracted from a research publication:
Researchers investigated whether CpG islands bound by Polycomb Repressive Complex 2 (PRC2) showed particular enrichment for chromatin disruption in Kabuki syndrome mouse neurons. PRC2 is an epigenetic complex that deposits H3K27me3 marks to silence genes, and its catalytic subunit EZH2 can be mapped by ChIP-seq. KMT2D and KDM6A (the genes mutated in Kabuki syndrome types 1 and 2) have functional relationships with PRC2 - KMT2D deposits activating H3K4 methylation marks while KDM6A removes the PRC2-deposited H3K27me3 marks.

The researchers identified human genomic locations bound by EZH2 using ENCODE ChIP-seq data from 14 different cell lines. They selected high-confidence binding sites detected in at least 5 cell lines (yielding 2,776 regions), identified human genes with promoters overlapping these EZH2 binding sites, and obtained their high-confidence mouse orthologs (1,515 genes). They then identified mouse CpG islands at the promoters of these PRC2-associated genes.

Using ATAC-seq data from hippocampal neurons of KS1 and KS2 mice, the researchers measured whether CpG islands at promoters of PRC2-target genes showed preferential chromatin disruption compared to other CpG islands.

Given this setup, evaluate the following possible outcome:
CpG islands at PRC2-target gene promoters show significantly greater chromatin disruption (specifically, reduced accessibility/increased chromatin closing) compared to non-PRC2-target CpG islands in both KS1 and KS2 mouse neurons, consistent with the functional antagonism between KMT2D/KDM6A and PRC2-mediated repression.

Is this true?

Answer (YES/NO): NO